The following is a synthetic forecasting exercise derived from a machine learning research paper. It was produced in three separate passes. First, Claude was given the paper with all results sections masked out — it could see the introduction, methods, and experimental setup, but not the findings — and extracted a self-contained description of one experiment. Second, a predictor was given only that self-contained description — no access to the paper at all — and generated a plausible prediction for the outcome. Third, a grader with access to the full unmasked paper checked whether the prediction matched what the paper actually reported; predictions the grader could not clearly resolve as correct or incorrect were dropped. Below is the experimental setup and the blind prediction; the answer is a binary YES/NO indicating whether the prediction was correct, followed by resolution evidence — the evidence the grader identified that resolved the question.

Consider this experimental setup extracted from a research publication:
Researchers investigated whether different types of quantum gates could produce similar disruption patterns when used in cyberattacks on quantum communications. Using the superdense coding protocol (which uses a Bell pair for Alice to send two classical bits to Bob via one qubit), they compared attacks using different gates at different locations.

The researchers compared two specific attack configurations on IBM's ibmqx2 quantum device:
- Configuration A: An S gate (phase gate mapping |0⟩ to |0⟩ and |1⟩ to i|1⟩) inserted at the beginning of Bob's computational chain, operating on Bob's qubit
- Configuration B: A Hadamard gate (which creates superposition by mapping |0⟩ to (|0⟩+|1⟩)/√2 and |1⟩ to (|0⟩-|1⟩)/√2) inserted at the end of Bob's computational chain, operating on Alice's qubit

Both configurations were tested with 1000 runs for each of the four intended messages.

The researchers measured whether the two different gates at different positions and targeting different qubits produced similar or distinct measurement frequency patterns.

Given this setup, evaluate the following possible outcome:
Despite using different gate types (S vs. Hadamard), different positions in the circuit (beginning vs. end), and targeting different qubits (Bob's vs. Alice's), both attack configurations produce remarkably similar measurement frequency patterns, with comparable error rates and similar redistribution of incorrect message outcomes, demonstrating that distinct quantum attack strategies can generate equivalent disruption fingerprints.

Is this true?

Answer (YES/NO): YES